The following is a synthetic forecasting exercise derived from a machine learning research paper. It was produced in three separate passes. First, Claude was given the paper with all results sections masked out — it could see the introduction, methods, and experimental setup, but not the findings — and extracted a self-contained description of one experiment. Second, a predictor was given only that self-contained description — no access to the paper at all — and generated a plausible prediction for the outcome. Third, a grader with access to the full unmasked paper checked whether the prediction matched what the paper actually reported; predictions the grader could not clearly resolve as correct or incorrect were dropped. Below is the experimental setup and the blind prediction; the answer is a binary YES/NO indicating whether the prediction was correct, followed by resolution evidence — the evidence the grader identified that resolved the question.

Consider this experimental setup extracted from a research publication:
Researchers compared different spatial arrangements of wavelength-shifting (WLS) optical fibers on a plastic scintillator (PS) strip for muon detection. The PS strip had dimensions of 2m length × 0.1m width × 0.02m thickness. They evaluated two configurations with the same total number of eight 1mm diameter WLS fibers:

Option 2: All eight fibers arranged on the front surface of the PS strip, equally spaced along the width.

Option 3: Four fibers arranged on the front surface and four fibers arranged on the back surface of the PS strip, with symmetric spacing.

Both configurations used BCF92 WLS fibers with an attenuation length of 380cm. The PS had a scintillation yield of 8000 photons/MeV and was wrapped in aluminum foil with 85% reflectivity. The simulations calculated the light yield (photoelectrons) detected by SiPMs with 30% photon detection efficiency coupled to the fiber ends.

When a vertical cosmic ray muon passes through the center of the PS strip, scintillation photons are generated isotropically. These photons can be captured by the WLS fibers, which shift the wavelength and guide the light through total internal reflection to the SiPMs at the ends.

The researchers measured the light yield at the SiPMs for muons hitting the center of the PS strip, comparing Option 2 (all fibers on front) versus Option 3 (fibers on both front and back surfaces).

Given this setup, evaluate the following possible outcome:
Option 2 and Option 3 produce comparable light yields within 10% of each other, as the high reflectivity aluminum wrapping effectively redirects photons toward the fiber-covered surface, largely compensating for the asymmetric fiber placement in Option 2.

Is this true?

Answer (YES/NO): YES